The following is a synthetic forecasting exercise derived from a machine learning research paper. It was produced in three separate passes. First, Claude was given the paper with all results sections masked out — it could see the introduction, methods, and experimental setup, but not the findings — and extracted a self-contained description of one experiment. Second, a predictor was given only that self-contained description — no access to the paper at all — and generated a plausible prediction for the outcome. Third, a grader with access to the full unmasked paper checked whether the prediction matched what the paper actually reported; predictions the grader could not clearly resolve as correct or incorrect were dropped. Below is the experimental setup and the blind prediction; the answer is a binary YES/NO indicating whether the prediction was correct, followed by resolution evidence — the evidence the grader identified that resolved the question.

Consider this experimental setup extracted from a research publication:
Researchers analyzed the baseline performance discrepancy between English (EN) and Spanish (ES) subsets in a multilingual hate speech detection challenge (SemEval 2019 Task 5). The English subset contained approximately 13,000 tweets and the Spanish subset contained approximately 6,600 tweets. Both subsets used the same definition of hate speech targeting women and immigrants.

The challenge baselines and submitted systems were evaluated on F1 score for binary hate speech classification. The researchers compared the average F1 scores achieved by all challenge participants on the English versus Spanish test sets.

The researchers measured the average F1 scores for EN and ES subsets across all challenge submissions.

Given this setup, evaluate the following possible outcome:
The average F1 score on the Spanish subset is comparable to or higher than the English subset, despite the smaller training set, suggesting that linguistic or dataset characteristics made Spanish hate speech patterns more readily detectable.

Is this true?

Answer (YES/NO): YES